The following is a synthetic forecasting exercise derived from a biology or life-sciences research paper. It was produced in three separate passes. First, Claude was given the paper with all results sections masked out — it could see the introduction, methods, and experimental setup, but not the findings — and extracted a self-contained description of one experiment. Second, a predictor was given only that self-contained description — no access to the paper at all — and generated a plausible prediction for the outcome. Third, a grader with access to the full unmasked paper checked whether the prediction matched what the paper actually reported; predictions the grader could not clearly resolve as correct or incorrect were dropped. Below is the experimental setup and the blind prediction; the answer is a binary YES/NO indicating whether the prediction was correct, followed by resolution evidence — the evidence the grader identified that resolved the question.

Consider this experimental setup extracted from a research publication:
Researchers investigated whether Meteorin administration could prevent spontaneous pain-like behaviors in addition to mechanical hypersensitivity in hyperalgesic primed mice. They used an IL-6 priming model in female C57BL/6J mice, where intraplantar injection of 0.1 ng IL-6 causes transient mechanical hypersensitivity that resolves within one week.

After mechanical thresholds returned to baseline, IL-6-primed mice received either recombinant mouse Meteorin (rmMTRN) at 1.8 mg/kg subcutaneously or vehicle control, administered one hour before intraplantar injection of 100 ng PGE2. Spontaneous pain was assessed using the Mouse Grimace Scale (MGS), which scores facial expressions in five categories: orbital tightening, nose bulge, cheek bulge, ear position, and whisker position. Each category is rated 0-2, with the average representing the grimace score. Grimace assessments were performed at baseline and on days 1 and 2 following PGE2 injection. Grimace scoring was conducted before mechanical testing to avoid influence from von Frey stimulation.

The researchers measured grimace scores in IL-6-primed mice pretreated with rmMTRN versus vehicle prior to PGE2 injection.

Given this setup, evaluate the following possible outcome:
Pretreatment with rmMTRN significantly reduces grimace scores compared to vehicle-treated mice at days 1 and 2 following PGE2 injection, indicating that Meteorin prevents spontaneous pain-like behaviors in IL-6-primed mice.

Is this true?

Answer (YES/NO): YES